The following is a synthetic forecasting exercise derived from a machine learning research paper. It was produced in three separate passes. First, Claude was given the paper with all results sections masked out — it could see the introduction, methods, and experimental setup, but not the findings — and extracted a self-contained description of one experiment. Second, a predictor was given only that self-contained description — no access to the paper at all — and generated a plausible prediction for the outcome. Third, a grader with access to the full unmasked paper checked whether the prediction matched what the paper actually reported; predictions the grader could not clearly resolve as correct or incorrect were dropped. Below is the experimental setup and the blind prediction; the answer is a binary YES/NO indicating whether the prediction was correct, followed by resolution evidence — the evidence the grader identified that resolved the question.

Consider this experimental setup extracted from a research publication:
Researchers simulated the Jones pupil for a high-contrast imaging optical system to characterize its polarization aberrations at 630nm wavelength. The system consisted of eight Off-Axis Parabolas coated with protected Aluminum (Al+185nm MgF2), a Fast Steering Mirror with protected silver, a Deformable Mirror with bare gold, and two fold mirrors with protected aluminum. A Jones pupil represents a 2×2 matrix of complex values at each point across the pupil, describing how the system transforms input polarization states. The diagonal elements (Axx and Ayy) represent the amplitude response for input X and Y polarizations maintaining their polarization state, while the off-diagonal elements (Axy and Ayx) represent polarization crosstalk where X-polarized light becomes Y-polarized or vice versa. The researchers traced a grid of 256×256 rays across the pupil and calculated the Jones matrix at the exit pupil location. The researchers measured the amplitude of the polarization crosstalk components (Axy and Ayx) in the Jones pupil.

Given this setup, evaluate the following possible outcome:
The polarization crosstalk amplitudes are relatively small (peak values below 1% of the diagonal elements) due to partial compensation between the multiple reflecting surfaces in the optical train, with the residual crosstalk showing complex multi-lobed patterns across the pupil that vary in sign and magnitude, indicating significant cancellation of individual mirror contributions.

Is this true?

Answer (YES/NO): NO